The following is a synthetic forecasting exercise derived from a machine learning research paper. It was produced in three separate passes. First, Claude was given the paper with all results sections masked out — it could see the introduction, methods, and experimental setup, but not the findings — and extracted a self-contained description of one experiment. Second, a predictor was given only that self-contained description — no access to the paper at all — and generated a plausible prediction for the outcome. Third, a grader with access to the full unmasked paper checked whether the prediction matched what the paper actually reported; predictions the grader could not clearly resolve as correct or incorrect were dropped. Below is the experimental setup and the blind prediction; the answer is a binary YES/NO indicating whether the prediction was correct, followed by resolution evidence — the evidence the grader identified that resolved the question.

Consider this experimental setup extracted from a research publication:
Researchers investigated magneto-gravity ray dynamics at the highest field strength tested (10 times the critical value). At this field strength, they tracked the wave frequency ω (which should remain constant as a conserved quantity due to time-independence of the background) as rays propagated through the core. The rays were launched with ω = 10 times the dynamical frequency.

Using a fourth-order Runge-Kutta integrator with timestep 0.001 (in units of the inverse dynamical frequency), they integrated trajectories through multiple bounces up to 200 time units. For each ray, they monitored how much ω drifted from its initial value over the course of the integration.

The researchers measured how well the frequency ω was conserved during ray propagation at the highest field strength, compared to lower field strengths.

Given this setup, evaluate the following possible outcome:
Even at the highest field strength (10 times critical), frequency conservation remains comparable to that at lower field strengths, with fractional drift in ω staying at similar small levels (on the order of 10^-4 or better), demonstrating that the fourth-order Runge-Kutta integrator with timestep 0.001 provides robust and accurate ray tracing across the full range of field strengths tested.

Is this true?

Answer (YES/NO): NO